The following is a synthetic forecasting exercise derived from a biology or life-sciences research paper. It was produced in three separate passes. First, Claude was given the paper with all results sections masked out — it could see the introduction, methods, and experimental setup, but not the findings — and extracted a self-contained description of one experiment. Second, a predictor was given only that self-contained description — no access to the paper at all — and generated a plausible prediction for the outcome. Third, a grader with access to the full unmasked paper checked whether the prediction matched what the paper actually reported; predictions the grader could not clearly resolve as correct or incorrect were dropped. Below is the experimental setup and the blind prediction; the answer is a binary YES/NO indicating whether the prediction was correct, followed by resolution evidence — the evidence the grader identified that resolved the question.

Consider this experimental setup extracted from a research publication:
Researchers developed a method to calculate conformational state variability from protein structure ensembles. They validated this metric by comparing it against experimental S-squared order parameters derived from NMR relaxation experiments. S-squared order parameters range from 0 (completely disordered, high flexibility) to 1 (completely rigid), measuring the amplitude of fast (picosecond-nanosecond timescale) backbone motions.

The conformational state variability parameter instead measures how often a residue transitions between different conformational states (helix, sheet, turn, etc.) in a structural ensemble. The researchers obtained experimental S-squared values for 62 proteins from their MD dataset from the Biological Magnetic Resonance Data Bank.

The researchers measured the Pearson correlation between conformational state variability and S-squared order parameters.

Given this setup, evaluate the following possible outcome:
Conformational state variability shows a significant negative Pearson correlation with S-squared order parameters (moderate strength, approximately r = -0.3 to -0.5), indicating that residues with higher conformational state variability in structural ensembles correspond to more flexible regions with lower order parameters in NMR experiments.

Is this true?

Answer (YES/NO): YES